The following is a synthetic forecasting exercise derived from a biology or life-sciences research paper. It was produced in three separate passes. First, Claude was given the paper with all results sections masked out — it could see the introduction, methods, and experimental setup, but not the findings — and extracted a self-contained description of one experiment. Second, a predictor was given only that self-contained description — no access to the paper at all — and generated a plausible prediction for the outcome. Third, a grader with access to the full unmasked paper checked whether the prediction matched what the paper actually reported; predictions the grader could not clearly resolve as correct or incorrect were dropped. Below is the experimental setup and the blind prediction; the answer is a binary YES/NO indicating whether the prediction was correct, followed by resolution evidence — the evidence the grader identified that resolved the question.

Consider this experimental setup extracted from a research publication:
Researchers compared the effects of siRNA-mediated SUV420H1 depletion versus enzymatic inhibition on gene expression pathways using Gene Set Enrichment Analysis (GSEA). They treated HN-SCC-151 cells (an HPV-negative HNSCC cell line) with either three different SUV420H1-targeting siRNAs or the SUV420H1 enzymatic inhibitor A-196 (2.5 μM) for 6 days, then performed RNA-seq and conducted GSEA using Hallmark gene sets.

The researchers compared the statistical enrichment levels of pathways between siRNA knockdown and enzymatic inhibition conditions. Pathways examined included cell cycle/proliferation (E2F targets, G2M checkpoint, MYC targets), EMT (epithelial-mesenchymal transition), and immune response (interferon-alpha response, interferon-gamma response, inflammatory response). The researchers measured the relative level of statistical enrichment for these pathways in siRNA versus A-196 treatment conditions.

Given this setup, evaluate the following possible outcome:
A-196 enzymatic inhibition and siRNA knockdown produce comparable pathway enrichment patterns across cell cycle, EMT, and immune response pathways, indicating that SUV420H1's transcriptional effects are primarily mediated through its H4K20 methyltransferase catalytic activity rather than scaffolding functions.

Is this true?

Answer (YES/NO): NO